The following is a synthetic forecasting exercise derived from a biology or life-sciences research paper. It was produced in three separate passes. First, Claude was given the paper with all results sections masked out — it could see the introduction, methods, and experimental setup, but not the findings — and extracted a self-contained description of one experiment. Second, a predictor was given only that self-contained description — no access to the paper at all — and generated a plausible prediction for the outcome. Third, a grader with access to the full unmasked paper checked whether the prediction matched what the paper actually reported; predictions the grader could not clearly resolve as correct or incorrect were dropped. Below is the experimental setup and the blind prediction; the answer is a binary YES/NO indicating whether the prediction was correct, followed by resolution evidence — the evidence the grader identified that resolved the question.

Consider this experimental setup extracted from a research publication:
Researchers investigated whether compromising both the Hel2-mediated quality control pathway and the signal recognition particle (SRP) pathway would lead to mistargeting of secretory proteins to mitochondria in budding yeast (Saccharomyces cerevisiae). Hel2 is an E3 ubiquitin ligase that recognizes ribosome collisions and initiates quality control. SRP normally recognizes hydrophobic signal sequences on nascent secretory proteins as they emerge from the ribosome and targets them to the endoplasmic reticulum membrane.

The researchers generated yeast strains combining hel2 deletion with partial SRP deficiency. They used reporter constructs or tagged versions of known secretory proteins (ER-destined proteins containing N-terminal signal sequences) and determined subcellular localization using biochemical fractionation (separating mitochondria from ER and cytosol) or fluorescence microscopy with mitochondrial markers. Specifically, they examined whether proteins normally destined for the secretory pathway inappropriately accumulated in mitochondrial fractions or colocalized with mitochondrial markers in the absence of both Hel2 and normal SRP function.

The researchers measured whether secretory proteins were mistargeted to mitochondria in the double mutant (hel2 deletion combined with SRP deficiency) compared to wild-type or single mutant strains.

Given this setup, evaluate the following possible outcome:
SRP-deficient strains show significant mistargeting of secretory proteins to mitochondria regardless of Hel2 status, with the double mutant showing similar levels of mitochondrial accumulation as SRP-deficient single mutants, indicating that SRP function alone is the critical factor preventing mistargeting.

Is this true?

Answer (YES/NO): NO